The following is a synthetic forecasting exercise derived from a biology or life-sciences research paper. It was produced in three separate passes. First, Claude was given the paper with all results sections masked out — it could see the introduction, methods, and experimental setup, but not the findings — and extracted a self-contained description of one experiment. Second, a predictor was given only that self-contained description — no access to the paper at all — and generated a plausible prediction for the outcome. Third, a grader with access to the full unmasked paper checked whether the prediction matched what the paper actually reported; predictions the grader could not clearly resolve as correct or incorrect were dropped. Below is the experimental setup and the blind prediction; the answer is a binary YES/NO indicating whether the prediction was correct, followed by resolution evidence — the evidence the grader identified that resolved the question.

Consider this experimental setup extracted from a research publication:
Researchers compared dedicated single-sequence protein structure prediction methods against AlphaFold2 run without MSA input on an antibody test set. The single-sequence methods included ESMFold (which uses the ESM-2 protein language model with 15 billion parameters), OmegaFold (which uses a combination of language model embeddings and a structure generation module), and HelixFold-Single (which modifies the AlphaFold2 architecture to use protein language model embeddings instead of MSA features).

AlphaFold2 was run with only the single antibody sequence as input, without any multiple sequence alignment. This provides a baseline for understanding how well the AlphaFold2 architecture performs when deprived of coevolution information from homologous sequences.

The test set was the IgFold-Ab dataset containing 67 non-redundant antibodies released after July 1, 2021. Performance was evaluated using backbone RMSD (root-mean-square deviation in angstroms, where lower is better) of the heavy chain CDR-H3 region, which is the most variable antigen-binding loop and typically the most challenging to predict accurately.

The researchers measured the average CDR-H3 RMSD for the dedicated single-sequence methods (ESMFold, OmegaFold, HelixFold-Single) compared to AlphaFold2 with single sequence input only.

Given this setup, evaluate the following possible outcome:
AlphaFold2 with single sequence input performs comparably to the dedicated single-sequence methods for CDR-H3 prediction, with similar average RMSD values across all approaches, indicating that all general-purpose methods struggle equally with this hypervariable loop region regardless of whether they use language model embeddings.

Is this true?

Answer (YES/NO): NO